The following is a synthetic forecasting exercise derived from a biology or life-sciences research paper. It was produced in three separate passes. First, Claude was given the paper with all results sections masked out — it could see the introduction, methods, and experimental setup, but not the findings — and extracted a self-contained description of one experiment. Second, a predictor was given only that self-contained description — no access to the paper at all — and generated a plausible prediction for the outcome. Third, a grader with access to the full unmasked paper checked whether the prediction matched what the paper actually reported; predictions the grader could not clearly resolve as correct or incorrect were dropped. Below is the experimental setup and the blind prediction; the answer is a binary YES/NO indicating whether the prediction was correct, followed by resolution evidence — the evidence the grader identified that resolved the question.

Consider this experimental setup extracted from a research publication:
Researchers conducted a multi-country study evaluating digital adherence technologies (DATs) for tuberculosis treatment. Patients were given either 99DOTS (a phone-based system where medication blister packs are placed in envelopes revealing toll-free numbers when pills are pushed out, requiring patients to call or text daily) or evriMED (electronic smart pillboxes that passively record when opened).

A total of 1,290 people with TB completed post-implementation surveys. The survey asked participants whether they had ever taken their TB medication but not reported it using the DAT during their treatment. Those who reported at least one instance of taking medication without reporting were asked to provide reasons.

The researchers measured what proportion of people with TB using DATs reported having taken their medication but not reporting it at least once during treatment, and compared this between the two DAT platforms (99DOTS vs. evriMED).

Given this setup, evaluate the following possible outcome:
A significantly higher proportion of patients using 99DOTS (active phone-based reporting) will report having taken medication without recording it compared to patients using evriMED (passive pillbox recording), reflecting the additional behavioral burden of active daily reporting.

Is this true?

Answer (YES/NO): NO